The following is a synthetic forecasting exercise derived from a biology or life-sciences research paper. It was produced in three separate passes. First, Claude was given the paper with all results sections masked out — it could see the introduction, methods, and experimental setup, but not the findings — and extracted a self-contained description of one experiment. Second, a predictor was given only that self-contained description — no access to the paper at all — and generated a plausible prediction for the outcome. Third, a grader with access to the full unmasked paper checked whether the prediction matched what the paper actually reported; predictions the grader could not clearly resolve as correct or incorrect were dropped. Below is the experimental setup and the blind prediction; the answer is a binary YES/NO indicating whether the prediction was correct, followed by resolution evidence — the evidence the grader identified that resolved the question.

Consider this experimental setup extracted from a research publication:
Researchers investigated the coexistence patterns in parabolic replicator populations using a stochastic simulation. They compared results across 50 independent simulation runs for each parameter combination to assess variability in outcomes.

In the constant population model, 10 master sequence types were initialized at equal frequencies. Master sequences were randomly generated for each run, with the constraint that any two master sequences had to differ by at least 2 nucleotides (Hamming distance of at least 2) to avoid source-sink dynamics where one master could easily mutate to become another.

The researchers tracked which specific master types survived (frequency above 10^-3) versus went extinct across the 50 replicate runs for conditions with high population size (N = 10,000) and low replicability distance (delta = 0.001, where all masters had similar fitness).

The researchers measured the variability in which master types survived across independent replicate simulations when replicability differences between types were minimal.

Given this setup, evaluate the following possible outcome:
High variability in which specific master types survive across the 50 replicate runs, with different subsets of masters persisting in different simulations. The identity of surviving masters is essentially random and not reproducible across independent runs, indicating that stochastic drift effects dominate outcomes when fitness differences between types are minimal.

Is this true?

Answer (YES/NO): NO